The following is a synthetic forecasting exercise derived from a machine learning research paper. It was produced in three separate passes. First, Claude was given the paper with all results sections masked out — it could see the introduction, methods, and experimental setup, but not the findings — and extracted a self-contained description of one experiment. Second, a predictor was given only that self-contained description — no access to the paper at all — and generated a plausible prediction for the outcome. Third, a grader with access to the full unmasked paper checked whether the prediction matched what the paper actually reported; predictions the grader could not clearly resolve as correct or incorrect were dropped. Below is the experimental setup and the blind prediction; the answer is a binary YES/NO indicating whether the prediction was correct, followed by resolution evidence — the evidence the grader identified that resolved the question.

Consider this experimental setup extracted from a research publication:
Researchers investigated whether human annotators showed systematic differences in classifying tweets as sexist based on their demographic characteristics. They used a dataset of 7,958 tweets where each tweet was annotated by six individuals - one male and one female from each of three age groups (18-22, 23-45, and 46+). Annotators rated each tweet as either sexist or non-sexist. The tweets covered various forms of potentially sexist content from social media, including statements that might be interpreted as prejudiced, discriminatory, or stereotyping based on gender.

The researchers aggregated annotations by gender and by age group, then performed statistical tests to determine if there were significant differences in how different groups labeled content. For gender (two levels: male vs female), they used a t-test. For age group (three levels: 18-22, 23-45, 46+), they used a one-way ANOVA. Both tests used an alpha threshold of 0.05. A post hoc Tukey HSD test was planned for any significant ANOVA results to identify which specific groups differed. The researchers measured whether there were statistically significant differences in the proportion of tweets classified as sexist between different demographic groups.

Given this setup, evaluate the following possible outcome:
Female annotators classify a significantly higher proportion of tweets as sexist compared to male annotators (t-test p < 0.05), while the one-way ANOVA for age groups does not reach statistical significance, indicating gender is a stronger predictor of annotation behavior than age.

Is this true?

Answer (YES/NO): NO